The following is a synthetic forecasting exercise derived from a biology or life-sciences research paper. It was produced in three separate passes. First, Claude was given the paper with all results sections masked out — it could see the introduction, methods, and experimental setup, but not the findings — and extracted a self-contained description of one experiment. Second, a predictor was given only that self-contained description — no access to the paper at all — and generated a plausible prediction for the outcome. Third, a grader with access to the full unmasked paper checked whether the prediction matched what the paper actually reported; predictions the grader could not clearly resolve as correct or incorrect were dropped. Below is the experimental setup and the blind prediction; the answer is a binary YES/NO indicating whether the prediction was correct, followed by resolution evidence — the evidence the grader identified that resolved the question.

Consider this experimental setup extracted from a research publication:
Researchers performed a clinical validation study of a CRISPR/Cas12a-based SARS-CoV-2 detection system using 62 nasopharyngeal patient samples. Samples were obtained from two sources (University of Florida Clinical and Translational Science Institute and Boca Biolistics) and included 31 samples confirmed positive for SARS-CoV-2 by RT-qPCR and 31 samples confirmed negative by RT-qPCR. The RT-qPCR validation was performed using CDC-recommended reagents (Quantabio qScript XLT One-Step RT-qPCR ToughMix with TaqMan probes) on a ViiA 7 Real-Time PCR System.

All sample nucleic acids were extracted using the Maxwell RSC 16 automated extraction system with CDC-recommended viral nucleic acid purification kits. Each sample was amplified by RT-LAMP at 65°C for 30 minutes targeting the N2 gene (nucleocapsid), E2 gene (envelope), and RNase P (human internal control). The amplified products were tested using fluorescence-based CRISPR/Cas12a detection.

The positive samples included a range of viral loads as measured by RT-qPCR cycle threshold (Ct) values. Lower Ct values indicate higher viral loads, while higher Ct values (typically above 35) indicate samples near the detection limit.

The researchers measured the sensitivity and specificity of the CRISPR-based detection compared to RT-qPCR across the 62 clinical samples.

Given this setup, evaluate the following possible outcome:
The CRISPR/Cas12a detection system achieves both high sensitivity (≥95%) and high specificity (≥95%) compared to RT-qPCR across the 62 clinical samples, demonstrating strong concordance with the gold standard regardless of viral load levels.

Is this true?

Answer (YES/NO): YES